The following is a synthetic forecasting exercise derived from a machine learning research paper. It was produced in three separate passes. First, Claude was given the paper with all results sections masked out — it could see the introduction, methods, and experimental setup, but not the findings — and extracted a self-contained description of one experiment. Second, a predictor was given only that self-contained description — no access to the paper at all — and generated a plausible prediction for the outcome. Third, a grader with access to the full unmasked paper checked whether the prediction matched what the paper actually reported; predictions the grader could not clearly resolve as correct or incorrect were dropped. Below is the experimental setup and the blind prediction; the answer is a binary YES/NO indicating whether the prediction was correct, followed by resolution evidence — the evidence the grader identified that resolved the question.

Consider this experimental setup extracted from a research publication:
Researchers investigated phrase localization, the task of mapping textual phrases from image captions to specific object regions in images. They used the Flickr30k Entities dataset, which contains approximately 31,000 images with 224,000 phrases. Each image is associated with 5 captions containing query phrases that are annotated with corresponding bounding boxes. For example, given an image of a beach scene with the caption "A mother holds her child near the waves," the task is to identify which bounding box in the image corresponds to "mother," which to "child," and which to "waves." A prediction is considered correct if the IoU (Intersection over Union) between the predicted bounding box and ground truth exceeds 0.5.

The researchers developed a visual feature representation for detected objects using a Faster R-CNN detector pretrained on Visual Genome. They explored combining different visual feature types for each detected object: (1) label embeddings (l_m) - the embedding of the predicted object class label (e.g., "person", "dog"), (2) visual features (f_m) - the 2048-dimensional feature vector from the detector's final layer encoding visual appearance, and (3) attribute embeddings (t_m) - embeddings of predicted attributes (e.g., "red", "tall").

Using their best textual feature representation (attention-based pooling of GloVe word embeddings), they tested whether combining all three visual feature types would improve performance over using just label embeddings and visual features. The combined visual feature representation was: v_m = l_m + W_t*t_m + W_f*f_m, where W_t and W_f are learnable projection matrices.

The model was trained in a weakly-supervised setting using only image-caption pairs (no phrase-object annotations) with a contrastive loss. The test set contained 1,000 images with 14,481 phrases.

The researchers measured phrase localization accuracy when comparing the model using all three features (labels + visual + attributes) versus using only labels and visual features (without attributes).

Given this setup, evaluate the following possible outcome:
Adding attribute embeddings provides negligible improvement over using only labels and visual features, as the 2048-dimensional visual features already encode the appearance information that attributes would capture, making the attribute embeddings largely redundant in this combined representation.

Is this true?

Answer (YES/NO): NO